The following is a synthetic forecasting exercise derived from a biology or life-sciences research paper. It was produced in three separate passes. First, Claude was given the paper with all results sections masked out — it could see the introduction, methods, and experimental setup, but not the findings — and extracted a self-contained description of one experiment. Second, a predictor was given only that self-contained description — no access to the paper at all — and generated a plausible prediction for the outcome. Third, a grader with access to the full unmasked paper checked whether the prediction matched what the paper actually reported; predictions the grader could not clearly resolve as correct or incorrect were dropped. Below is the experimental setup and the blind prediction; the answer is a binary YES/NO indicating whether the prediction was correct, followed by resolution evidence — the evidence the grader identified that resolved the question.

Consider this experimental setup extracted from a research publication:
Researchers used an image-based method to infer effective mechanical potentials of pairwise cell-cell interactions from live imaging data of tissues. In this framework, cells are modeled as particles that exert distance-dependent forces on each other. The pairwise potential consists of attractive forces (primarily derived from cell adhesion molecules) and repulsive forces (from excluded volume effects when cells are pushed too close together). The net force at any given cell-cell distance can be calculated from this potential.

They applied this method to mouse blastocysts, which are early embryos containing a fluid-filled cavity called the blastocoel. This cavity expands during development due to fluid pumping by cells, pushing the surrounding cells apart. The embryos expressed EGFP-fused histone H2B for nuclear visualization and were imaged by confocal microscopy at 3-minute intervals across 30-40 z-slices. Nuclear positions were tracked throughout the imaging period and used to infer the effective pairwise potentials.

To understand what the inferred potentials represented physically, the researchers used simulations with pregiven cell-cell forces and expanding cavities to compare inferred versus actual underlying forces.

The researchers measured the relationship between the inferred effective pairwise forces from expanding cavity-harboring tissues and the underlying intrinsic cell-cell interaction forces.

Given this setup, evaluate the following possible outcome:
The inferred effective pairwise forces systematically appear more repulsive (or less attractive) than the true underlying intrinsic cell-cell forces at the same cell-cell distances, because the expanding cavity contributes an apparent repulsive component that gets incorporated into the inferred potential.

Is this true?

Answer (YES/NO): YES